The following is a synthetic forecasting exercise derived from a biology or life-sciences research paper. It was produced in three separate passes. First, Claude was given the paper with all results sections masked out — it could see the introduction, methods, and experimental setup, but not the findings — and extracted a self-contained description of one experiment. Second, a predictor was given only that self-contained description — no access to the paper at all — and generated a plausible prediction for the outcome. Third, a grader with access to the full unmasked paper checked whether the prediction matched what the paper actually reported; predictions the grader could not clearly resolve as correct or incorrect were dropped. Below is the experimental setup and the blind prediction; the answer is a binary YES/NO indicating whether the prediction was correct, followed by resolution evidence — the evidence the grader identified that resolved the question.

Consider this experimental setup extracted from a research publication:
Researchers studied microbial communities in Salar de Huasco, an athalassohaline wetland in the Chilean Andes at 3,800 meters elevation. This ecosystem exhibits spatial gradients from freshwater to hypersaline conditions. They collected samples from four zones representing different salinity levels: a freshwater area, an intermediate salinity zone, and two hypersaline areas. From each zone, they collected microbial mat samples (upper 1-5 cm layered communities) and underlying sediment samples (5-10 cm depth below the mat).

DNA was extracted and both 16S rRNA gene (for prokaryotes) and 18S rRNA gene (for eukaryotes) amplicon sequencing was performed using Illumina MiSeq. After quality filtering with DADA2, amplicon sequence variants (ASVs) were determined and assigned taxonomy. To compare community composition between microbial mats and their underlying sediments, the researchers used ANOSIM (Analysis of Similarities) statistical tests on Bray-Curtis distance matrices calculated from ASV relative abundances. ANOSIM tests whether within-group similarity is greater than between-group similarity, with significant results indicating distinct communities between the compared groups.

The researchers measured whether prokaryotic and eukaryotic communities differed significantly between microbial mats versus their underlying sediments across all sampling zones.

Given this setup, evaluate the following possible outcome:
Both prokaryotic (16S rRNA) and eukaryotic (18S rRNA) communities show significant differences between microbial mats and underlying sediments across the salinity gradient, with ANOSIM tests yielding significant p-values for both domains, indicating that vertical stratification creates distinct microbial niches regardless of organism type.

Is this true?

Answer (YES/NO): NO